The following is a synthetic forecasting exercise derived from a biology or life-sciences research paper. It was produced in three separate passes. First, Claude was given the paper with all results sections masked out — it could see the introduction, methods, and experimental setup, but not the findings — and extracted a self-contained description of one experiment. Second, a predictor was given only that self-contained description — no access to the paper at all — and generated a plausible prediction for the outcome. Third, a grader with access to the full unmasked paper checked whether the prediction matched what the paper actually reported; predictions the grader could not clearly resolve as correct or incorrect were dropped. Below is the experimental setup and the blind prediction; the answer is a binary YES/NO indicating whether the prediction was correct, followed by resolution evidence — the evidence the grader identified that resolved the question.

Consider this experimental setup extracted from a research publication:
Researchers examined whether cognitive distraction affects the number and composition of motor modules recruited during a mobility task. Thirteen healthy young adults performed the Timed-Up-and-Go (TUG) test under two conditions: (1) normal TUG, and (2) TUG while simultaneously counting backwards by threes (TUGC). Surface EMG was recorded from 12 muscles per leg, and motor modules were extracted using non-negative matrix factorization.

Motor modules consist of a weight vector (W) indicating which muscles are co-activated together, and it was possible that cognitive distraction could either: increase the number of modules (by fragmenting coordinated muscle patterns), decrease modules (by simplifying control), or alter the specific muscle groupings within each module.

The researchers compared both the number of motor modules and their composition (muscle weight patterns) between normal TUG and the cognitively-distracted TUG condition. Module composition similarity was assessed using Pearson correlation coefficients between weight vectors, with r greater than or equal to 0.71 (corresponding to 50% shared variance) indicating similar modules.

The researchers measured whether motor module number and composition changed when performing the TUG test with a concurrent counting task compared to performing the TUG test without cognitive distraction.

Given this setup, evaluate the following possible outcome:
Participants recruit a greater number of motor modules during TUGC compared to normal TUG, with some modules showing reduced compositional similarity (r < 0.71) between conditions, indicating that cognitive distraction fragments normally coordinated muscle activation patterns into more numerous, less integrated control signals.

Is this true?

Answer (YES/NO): NO